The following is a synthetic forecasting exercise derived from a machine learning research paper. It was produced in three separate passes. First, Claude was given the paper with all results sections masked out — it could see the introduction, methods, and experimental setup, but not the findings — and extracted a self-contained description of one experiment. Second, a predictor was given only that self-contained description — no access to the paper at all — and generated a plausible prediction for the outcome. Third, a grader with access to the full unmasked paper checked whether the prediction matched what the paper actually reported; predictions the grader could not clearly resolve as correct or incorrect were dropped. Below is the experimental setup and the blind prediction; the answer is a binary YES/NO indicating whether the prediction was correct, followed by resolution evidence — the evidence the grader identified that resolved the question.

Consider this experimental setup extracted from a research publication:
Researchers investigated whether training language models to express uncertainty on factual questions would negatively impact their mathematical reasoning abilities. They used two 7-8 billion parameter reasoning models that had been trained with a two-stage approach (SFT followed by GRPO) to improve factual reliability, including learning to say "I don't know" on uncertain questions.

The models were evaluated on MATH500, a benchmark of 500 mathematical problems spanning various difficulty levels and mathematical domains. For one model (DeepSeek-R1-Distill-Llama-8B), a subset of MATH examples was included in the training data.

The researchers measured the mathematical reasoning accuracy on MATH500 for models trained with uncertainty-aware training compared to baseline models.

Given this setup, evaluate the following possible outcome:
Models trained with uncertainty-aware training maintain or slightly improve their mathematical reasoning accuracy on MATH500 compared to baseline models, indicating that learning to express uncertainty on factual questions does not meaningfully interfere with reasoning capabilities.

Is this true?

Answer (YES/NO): YES